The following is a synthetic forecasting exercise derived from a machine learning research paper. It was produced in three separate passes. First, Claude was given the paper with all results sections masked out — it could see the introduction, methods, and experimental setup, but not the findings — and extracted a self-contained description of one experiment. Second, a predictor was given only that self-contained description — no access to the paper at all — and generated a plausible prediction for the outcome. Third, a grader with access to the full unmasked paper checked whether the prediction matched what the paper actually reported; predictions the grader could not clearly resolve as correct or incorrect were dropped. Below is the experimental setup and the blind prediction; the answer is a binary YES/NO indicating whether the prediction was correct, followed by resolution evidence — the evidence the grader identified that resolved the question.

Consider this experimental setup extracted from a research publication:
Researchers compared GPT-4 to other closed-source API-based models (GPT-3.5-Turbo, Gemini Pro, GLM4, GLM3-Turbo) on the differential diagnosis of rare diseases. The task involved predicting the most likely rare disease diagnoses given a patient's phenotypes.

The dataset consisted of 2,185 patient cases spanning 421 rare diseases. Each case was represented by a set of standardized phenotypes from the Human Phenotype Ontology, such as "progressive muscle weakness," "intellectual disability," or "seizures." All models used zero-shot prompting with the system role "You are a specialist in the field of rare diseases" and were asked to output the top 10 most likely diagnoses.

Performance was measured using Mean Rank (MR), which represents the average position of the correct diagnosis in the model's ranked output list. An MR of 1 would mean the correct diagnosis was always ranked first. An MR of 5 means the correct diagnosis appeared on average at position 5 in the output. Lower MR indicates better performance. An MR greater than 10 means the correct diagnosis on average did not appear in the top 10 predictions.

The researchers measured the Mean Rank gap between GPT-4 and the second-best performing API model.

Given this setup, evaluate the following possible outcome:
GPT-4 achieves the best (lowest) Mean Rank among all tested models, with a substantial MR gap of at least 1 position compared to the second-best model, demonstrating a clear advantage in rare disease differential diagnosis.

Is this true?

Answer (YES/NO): YES